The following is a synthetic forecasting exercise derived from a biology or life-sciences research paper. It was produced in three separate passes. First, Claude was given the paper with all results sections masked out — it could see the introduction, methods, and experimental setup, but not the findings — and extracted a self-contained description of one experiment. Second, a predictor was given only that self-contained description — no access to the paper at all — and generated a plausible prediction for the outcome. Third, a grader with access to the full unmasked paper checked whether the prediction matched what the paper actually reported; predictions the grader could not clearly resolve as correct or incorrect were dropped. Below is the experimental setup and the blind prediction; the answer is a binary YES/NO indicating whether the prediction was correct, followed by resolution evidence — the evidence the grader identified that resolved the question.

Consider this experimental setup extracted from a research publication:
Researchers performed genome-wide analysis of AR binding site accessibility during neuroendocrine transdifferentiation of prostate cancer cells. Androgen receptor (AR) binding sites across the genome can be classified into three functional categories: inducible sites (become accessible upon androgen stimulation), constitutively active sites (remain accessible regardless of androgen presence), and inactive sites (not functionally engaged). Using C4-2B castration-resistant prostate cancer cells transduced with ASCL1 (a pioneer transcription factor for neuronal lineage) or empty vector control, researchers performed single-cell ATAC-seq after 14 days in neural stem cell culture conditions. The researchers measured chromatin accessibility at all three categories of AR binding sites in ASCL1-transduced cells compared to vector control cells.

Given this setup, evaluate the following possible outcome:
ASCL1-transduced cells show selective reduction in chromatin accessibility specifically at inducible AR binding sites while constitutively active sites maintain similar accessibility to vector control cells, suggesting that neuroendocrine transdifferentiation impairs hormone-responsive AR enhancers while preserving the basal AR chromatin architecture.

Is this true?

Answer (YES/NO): NO